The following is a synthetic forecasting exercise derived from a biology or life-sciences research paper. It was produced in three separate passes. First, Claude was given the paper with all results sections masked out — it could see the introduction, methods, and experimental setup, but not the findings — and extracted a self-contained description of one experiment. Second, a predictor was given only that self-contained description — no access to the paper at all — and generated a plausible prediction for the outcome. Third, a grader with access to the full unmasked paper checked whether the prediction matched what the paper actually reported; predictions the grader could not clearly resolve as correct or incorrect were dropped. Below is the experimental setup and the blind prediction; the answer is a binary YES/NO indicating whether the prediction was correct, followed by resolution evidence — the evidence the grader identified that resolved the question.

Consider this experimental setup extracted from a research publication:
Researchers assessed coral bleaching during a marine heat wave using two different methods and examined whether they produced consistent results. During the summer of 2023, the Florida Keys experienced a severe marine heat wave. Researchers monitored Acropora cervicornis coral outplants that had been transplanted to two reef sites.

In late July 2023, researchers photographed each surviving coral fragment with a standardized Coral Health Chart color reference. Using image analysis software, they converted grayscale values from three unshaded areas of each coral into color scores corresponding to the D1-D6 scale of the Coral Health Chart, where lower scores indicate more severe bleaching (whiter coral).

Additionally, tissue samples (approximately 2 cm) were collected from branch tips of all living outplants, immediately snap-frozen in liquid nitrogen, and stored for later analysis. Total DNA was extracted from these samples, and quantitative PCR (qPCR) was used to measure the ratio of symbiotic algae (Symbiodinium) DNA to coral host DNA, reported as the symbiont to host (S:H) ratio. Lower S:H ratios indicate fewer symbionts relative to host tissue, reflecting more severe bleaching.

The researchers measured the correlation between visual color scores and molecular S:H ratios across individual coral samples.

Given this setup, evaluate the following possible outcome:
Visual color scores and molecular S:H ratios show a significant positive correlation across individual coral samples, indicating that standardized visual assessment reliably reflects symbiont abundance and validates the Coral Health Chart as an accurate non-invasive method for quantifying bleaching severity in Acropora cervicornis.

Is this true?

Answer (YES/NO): NO